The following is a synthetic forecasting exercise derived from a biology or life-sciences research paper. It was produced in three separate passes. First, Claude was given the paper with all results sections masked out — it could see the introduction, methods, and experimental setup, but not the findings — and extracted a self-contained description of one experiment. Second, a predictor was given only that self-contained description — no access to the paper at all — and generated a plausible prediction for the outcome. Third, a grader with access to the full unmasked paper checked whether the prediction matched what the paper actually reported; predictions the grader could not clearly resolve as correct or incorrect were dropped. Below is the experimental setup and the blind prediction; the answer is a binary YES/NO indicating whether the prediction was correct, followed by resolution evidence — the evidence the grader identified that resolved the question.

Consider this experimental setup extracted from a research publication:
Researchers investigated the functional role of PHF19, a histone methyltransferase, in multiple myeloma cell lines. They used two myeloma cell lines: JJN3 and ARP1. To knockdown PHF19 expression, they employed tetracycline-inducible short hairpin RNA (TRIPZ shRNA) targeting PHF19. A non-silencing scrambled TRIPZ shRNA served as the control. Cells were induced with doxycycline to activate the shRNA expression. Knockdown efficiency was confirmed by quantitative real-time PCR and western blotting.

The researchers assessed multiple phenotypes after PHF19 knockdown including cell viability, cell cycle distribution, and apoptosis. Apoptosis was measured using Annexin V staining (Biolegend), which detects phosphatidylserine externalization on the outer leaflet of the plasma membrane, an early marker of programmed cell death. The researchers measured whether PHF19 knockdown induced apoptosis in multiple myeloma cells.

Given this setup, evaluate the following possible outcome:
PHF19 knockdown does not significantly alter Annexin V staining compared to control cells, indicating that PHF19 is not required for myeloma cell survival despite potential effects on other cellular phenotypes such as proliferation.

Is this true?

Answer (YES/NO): YES